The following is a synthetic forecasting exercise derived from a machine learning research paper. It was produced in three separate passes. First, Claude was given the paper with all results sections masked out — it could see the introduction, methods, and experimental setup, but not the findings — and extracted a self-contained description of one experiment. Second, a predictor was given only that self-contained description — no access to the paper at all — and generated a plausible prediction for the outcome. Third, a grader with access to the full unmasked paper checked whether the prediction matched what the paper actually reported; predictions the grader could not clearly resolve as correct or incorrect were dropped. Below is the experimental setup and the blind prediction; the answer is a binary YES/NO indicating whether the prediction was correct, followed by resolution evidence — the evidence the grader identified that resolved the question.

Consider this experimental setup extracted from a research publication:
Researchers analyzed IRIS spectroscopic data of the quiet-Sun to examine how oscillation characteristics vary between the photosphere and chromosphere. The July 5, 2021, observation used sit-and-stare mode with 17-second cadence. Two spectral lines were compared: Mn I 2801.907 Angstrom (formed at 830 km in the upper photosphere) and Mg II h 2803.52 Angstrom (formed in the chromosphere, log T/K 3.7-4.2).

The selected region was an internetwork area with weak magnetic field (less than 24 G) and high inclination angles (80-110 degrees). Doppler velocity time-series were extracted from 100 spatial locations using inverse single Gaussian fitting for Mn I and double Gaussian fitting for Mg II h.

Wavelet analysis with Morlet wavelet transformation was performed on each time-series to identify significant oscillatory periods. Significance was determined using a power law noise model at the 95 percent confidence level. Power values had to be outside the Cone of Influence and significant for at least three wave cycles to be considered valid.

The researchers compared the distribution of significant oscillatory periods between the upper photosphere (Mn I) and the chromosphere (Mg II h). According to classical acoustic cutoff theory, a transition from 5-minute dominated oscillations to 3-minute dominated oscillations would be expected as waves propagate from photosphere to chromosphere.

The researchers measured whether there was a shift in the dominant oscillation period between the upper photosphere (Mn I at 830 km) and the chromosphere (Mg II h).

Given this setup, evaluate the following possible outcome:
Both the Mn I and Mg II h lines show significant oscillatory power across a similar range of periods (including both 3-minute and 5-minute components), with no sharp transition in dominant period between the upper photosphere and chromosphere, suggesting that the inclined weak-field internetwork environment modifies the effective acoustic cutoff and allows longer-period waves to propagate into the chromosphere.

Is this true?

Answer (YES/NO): NO